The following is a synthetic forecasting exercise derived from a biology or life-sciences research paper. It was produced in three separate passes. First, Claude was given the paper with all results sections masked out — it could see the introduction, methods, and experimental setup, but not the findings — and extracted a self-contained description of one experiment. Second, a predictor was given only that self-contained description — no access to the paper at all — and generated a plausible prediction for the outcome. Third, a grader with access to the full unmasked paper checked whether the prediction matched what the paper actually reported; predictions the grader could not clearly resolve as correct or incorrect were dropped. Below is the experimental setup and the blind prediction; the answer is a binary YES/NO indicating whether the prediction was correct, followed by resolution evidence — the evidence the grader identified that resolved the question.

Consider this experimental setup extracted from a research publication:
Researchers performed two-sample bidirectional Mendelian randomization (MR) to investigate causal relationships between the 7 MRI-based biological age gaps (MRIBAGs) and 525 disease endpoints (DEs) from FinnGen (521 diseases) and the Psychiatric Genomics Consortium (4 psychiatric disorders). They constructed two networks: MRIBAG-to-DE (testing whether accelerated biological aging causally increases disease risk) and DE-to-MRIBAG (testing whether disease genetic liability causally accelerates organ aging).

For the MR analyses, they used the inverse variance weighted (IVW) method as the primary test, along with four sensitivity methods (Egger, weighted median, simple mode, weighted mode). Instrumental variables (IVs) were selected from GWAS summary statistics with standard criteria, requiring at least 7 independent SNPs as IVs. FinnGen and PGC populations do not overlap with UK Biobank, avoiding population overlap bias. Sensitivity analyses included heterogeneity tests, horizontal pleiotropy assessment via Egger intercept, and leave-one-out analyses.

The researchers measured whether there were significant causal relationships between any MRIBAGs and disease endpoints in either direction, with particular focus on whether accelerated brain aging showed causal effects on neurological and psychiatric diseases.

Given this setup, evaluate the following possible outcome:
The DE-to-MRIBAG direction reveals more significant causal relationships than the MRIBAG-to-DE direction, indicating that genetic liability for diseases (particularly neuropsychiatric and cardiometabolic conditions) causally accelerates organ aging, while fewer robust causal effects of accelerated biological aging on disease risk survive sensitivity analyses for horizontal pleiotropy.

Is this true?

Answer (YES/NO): NO